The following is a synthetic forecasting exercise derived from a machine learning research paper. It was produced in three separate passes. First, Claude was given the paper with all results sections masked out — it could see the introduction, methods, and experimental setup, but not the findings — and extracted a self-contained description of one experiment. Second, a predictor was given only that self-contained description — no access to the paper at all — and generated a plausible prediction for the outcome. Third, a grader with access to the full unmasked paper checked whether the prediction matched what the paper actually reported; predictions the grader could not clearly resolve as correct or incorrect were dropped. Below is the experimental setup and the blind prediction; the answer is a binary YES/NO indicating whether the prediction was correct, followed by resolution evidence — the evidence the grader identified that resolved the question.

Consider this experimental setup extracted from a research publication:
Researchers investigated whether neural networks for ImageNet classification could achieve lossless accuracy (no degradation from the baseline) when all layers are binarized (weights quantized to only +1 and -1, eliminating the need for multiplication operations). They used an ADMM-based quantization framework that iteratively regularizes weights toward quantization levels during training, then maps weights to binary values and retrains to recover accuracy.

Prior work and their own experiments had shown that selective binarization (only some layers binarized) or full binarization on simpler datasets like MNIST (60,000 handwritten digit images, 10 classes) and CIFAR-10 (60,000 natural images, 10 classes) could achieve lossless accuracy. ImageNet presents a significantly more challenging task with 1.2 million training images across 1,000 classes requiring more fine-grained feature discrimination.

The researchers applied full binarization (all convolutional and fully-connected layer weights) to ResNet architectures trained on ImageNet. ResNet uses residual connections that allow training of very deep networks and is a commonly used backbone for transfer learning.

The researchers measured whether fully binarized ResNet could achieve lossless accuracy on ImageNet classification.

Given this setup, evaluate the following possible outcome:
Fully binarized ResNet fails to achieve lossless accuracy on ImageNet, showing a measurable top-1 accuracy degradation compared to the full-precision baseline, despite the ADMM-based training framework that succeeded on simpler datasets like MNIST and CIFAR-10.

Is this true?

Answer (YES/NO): YES